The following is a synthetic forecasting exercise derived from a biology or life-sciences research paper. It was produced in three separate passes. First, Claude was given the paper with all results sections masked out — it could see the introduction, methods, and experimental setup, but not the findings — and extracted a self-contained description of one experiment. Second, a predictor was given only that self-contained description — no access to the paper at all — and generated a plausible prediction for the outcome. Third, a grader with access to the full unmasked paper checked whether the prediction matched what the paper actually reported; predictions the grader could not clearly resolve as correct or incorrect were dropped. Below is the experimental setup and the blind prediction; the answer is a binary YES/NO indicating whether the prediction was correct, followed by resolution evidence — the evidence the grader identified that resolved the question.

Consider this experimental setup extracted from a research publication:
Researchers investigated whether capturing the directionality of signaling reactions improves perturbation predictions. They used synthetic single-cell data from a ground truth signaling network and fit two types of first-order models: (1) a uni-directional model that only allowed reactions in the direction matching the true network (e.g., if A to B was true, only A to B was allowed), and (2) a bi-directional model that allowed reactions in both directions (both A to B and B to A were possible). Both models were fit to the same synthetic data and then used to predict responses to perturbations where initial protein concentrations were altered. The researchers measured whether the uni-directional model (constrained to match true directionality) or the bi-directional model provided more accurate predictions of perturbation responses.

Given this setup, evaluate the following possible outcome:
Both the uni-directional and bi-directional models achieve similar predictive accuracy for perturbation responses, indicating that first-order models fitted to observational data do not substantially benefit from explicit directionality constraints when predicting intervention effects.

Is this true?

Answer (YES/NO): NO